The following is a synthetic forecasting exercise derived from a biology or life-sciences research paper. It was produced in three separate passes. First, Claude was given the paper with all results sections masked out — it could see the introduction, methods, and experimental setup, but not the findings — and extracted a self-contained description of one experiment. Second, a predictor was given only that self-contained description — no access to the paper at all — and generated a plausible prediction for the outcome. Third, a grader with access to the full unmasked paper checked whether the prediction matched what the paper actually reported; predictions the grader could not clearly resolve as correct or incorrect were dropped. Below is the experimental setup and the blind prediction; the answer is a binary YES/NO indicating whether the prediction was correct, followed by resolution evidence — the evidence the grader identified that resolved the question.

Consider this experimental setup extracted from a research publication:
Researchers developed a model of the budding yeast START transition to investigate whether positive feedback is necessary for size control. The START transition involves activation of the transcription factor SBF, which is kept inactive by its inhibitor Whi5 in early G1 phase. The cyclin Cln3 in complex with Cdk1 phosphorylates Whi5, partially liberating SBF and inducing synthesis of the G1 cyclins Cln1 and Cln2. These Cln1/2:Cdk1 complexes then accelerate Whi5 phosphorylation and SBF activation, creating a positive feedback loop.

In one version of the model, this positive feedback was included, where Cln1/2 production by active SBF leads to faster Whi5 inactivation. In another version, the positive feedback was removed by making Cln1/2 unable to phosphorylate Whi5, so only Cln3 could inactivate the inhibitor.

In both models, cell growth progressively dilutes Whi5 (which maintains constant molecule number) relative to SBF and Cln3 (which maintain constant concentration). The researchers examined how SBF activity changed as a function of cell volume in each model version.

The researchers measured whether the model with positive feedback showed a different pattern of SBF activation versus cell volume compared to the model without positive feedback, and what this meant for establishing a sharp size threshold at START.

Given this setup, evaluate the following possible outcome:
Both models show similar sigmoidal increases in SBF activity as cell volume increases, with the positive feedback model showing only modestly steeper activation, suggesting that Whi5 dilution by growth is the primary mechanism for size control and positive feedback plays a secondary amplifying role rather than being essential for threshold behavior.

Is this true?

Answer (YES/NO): NO